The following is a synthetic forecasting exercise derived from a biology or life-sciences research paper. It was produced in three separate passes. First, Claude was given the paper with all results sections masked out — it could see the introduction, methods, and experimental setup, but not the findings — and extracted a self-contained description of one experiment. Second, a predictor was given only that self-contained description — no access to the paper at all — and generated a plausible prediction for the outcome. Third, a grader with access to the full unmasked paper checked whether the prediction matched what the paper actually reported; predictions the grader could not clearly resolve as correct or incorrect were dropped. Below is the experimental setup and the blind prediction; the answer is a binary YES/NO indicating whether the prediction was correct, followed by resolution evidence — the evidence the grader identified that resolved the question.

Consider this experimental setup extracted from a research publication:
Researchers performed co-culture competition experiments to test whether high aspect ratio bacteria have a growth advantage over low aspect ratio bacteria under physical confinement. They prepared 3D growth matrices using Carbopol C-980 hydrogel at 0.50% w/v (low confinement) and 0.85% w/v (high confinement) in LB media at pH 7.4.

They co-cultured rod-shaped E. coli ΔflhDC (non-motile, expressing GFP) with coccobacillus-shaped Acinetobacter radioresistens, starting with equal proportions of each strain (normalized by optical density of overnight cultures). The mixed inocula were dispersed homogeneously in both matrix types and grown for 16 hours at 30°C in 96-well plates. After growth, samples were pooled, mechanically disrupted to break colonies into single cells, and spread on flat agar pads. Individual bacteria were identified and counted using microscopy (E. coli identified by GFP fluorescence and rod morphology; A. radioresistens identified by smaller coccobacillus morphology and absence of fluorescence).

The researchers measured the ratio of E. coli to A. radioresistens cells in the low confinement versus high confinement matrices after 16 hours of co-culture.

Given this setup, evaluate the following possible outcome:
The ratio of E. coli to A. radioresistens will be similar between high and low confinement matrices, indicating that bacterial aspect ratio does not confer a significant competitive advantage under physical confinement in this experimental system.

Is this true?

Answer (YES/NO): NO